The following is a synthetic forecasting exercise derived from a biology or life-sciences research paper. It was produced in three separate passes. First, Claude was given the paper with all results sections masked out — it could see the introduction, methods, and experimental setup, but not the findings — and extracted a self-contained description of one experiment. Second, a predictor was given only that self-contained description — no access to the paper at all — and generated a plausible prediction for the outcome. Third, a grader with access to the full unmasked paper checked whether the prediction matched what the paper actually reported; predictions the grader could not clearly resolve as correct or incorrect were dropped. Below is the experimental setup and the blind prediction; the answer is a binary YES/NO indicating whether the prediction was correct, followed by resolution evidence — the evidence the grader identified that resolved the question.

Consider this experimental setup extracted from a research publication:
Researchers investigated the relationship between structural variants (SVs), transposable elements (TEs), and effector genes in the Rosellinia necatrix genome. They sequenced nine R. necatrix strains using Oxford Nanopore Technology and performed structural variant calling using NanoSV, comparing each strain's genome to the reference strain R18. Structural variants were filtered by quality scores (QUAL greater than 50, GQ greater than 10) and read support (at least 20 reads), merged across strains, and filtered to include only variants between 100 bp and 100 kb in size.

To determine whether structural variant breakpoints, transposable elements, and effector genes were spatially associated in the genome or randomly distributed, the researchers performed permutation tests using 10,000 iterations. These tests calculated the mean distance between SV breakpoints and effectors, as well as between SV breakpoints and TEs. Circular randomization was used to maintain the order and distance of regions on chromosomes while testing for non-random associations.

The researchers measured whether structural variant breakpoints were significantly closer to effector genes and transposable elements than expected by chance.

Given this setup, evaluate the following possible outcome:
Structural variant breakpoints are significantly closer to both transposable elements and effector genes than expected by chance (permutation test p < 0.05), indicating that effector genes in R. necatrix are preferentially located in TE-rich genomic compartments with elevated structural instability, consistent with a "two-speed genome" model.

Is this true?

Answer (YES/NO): NO